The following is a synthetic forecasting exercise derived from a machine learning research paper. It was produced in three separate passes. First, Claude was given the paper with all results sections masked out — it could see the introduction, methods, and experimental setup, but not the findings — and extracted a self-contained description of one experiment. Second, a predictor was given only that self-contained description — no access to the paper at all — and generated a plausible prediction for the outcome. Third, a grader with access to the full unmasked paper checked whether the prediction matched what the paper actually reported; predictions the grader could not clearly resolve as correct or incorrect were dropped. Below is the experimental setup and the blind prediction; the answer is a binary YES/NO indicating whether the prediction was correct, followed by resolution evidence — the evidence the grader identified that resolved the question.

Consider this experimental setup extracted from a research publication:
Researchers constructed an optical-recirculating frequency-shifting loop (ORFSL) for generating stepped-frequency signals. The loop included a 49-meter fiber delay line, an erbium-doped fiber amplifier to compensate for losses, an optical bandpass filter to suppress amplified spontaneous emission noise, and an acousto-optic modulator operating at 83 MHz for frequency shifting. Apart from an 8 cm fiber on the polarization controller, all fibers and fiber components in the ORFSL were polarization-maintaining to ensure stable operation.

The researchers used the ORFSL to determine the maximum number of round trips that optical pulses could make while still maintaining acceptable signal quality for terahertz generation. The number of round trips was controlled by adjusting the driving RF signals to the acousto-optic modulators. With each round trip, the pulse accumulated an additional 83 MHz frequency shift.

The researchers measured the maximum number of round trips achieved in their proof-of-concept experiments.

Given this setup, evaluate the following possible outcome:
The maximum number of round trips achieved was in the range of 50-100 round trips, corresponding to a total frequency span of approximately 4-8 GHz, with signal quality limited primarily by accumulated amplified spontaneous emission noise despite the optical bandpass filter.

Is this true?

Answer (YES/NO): NO